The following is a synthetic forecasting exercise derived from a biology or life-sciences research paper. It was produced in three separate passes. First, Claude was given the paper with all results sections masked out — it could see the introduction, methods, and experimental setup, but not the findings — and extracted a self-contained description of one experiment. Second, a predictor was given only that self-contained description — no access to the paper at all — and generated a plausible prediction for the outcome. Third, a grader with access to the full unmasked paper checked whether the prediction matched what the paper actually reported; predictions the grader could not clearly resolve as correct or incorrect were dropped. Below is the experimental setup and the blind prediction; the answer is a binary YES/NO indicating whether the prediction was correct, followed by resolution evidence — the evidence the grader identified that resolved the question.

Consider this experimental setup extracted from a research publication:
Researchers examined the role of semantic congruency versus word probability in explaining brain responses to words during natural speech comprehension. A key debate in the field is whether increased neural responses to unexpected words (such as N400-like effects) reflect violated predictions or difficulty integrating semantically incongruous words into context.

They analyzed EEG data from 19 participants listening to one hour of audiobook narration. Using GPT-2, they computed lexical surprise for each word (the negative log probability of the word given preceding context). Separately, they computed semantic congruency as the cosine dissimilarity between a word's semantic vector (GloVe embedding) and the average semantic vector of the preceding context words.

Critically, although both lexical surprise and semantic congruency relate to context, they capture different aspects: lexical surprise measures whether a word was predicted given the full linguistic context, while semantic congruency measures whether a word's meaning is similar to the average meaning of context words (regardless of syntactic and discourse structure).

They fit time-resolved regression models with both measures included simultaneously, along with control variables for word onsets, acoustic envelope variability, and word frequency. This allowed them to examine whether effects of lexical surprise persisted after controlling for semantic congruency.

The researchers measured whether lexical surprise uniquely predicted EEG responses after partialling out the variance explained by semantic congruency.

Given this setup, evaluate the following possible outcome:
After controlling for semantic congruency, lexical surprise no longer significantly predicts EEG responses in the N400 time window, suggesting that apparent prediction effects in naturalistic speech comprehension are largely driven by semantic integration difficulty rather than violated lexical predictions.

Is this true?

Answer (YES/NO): NO